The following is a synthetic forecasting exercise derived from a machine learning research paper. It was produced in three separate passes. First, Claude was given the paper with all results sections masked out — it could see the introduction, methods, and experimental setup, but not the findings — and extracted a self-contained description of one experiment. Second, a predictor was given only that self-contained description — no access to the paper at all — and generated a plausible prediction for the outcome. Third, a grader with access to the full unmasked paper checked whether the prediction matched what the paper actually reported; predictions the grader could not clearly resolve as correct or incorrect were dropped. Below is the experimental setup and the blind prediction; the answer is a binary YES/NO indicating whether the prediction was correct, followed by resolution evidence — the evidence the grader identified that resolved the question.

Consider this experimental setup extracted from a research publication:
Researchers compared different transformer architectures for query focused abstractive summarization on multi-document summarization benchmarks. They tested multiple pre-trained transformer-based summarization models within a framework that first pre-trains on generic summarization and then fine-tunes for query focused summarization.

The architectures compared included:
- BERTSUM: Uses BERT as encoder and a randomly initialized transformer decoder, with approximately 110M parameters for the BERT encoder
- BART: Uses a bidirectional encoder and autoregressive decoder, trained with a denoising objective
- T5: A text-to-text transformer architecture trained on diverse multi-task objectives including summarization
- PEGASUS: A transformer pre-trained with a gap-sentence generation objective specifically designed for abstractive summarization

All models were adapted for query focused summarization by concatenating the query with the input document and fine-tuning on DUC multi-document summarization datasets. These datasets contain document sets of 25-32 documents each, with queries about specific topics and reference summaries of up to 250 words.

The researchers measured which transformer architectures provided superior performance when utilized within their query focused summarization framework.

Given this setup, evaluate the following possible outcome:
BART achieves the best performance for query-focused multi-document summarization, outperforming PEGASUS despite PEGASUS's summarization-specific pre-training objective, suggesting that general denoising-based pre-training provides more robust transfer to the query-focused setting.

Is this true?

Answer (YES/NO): NO